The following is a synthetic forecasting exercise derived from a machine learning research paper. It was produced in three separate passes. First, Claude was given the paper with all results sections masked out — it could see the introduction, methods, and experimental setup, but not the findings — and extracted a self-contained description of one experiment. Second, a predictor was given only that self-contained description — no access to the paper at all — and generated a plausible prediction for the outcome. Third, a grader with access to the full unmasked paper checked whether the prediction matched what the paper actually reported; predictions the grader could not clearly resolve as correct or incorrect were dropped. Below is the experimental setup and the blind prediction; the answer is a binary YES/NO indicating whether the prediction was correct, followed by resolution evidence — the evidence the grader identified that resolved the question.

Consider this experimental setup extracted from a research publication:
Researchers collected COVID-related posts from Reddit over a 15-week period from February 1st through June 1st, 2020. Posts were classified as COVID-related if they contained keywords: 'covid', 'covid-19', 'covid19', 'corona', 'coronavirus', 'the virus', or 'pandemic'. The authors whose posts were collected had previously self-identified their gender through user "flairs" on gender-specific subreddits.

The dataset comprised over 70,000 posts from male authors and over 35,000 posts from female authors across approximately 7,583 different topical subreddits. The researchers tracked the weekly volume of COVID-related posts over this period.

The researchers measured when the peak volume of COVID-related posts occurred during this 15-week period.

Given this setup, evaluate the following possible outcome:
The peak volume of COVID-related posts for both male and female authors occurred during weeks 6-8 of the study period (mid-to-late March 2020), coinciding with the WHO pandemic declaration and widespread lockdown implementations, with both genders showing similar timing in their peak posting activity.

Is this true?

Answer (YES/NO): NO